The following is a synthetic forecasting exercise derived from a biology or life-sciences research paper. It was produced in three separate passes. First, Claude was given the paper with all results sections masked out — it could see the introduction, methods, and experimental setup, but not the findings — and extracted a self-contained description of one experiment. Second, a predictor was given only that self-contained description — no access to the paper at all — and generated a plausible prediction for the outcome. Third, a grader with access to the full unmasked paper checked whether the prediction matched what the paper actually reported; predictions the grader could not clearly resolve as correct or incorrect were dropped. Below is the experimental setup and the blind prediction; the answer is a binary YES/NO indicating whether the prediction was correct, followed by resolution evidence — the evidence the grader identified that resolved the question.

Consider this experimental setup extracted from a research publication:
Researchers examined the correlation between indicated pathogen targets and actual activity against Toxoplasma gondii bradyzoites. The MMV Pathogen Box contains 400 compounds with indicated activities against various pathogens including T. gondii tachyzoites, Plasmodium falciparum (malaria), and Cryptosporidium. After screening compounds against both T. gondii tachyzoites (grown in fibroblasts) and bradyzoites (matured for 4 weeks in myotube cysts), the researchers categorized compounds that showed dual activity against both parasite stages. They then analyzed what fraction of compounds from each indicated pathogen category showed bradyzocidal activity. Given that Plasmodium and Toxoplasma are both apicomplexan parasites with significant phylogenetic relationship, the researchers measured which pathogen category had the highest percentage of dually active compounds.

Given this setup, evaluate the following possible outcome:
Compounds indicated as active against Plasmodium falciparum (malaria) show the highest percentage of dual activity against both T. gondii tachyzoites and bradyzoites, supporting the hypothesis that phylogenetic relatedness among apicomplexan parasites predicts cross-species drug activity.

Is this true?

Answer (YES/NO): NO